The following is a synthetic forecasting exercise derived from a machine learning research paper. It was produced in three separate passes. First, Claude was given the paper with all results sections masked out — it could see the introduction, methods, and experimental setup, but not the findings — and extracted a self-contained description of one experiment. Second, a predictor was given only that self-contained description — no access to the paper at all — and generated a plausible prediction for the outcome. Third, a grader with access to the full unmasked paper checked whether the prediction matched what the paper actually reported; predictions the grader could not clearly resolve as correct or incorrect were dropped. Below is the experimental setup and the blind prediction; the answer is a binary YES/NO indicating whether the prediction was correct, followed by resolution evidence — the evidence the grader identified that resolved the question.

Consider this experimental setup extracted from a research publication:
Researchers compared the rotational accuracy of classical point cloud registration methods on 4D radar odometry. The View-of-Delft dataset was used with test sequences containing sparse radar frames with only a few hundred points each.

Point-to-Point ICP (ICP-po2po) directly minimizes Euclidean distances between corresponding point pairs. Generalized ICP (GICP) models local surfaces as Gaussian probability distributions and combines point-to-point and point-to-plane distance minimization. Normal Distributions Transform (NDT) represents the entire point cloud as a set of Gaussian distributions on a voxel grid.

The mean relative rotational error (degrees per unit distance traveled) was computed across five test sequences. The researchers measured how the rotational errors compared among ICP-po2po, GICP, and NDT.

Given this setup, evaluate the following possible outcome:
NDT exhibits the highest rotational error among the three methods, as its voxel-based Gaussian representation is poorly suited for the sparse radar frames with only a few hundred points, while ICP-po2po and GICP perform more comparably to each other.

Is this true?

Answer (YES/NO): NO